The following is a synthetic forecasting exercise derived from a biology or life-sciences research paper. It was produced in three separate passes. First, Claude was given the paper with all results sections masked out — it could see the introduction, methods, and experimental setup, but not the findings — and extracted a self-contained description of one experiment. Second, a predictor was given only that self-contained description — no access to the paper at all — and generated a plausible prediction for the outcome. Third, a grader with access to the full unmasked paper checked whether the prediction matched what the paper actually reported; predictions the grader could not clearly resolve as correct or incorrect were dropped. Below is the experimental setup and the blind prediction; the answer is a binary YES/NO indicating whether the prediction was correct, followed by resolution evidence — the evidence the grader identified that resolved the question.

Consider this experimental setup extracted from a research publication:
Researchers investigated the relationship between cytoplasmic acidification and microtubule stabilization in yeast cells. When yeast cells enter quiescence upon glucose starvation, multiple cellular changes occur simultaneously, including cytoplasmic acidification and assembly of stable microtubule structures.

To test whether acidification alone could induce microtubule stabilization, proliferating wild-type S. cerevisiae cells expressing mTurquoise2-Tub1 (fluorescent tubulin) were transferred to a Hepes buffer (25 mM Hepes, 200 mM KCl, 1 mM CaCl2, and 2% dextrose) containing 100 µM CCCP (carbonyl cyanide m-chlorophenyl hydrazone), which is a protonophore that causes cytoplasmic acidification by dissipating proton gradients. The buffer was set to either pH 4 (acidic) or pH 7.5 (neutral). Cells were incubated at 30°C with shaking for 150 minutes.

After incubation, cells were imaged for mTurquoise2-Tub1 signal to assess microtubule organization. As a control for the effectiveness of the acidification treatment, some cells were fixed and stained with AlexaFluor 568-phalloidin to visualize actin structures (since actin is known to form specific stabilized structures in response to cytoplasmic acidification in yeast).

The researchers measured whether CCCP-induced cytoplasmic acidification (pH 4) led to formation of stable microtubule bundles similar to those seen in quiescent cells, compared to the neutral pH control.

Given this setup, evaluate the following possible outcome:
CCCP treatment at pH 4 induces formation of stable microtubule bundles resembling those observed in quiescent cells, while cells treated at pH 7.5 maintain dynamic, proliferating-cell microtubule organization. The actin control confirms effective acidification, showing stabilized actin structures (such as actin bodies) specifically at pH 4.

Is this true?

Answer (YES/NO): NO